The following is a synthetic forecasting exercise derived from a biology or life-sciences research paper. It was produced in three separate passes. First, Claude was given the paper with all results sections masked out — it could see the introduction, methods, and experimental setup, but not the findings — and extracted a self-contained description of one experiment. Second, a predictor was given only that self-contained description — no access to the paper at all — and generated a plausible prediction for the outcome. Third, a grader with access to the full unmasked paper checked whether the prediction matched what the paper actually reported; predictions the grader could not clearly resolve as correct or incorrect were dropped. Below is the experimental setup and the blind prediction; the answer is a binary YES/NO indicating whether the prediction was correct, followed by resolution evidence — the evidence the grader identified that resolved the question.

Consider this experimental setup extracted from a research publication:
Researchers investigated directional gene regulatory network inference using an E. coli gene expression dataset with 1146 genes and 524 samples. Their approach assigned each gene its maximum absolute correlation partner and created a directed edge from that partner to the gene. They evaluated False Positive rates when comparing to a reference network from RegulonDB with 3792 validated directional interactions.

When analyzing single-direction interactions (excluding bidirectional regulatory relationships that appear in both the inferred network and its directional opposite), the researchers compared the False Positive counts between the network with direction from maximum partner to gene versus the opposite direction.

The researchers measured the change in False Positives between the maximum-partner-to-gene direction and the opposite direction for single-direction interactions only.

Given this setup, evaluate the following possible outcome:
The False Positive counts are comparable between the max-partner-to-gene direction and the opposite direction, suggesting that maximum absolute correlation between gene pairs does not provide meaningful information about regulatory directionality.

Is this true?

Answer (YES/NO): NO